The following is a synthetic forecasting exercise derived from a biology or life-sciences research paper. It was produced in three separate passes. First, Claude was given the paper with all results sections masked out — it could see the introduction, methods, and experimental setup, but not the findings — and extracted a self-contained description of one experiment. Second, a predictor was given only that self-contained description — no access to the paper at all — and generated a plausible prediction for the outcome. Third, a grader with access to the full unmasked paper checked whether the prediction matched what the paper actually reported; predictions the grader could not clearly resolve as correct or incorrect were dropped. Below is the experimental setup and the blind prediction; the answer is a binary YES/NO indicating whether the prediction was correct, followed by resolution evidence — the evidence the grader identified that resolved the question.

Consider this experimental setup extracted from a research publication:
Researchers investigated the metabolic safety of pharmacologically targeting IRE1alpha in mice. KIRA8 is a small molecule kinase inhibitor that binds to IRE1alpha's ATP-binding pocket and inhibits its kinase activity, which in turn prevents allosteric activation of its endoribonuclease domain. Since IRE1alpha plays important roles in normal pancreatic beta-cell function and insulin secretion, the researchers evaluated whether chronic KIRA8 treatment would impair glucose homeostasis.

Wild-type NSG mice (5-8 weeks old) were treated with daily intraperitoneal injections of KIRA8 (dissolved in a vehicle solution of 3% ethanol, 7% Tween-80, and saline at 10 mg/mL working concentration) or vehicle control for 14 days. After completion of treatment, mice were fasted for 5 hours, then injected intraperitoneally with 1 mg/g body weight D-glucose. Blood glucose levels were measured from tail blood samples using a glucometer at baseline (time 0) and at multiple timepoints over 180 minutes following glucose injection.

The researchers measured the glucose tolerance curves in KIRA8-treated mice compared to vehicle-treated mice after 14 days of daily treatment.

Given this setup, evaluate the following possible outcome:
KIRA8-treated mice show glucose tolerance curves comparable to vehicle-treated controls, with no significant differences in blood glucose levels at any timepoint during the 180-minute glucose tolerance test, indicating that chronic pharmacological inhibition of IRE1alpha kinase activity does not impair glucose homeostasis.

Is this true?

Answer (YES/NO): YES